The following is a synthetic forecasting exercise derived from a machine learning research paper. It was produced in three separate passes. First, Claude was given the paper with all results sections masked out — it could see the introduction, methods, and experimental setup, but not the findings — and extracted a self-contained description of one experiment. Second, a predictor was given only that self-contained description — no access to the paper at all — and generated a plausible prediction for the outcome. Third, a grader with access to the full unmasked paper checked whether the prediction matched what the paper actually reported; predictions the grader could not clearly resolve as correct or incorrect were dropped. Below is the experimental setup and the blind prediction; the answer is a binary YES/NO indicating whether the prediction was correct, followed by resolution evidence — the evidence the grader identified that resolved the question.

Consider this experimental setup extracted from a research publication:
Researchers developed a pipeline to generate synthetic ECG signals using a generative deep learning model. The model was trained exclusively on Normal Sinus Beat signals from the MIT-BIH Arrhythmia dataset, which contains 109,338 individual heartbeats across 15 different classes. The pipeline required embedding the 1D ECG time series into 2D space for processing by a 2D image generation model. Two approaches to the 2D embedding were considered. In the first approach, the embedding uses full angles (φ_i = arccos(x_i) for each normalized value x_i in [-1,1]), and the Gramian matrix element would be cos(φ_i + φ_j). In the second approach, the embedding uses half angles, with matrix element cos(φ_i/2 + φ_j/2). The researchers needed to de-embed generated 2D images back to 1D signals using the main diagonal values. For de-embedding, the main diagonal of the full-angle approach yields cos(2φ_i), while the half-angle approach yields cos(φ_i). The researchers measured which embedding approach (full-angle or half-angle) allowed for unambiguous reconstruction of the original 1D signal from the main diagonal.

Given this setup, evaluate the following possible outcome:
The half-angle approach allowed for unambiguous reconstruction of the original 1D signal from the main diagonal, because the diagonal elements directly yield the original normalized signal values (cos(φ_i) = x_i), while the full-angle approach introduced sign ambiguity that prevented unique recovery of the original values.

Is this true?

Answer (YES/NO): YES